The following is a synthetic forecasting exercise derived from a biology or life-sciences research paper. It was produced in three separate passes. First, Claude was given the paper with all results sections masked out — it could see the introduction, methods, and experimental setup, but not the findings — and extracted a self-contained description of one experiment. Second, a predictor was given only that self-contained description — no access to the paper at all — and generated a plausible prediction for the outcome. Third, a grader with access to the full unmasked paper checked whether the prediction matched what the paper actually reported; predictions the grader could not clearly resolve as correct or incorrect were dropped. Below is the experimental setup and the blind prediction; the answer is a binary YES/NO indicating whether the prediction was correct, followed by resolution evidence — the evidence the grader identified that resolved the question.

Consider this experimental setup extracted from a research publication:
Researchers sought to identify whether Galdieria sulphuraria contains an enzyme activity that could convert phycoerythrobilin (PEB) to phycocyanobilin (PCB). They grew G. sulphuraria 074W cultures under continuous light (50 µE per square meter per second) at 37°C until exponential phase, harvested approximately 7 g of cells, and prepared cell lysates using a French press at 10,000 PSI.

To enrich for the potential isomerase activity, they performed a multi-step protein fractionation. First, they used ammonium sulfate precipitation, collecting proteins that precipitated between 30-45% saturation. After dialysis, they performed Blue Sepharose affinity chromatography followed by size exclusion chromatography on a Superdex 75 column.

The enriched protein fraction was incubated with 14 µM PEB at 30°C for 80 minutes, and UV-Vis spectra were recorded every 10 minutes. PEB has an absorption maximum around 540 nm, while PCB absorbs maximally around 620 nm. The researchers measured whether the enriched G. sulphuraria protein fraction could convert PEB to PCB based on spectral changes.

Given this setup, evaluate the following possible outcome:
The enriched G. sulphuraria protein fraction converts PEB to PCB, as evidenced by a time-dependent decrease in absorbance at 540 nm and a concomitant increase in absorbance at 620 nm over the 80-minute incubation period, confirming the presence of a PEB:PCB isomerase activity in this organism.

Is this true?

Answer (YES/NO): YES